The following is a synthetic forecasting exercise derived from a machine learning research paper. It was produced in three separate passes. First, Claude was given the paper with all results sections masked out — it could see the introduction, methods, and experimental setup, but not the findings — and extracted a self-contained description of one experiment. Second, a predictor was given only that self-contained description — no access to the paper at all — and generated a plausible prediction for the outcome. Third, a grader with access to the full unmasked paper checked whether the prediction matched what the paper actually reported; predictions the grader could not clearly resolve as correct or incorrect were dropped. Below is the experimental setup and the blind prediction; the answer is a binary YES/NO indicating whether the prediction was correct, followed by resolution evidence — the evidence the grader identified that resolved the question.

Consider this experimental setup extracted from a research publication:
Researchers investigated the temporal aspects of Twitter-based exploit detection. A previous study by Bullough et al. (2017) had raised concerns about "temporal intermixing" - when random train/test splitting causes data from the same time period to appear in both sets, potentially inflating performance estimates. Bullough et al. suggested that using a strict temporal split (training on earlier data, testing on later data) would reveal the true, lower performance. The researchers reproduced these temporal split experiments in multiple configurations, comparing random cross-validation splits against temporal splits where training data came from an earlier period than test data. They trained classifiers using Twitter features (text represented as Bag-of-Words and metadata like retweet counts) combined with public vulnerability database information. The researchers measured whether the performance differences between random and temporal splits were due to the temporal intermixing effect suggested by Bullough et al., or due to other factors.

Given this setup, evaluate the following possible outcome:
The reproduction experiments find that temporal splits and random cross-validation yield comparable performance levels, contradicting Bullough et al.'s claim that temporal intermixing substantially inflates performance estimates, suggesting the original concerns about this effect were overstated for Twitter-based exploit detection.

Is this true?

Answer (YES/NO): NO